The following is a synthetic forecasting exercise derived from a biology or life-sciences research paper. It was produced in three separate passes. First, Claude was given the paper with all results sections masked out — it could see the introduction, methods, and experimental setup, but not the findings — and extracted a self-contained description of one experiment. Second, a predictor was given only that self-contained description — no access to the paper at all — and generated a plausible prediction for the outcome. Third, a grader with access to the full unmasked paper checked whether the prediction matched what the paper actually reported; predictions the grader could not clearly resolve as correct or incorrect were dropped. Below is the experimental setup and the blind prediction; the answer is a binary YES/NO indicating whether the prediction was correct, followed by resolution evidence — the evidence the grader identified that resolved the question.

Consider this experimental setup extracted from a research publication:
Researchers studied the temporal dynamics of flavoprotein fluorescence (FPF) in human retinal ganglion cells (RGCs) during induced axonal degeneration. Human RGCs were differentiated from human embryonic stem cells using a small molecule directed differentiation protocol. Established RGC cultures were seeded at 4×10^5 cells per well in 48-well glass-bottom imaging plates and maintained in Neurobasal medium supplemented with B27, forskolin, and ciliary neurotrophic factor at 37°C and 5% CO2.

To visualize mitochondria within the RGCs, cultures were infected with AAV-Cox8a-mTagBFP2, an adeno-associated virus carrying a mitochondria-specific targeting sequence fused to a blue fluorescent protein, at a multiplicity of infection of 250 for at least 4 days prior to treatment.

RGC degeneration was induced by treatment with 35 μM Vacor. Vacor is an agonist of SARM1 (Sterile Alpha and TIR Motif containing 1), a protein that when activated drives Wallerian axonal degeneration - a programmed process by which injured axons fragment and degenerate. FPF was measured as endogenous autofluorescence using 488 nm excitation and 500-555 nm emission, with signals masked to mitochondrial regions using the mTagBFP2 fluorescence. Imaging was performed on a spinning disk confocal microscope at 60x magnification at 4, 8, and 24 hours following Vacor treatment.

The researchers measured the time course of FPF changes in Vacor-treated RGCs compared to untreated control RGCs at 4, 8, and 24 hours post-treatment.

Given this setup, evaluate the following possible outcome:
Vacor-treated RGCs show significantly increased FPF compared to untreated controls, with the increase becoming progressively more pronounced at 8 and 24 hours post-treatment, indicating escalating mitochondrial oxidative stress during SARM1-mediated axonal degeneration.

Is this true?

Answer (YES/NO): YES